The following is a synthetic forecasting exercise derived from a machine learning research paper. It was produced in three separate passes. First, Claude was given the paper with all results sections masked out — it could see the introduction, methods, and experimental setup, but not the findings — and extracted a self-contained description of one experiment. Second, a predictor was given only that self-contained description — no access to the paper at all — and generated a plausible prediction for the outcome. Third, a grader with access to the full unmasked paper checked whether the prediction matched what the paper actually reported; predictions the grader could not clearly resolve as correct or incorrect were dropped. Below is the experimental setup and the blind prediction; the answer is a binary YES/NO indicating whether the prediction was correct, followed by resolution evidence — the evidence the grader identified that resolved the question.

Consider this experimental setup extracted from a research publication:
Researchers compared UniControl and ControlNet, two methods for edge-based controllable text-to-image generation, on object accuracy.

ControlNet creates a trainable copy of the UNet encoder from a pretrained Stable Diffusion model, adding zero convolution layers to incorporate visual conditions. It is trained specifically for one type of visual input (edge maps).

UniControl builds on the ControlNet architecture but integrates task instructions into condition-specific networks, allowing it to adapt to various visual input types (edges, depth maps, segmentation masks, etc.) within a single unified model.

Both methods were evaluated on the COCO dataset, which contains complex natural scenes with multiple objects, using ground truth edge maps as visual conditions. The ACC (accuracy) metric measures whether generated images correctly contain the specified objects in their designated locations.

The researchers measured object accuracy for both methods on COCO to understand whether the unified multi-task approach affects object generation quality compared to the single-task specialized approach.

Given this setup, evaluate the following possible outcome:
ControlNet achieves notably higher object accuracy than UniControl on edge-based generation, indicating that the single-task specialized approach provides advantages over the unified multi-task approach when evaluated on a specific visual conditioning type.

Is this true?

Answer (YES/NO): NO